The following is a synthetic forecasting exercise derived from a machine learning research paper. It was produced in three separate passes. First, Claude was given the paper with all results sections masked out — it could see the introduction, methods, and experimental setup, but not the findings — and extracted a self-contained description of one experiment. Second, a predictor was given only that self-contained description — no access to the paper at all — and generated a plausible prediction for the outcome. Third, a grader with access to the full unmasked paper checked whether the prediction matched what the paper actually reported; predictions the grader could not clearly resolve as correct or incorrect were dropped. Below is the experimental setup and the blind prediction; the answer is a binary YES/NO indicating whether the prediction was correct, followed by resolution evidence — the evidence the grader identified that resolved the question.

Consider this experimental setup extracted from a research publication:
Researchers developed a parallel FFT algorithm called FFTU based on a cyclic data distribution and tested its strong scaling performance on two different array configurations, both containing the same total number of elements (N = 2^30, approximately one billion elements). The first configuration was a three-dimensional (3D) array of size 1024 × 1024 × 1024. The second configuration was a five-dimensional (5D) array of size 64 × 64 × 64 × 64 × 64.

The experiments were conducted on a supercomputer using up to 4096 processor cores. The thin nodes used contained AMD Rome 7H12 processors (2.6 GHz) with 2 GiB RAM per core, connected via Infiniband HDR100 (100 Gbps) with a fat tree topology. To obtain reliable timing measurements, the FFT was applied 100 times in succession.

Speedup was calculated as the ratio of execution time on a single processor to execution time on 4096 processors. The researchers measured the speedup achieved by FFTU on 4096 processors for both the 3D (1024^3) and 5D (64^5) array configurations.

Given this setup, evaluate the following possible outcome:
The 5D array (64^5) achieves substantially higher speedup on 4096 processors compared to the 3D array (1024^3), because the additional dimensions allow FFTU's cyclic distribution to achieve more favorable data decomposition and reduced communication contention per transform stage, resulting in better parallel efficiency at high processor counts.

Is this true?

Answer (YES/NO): YES